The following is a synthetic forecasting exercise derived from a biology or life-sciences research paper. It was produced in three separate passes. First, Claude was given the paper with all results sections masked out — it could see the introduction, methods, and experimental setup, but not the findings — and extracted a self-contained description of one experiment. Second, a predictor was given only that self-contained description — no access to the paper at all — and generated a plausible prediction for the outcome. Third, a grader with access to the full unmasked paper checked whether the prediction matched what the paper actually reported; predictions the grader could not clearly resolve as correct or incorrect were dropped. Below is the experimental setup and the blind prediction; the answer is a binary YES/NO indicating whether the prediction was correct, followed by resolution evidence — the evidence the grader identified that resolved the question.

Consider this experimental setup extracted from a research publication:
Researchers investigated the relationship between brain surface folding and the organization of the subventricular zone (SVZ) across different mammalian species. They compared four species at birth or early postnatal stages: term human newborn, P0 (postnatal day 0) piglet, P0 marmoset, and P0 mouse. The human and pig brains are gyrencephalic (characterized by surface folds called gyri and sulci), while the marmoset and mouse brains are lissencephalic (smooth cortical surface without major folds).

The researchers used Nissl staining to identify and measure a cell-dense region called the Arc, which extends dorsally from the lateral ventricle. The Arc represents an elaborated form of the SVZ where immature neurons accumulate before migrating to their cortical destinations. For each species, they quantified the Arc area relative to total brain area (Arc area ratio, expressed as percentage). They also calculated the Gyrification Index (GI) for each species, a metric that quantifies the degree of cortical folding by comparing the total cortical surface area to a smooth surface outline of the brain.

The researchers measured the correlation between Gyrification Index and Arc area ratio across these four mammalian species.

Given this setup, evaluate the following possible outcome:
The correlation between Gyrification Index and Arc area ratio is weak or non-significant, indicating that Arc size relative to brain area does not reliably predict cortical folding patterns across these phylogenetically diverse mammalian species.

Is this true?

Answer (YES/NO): NO